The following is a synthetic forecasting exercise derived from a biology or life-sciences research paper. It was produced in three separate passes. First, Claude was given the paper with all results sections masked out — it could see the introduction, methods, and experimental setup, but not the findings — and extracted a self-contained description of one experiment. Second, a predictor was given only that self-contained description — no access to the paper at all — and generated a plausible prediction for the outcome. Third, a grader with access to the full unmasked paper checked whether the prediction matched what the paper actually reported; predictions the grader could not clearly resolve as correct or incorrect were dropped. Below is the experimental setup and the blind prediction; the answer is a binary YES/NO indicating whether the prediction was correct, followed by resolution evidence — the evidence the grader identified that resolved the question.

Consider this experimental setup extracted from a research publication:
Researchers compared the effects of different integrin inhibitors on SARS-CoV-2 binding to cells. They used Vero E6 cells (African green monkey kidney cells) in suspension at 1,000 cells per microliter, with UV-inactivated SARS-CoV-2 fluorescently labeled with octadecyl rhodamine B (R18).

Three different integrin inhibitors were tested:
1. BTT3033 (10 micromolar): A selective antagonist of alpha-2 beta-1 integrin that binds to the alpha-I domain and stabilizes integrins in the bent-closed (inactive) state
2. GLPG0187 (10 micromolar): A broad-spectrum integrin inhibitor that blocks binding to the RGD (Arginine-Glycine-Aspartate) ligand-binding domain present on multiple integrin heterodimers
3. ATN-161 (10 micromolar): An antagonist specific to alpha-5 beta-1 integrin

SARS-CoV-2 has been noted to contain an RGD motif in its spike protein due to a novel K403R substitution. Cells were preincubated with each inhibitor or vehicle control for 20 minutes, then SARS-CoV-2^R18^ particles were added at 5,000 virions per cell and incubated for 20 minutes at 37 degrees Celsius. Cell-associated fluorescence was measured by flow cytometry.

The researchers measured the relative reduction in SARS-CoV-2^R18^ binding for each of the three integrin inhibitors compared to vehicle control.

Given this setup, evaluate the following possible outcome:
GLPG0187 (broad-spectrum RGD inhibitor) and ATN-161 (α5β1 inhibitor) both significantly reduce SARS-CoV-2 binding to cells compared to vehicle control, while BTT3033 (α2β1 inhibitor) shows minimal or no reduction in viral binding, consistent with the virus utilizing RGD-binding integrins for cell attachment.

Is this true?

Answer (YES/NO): NO